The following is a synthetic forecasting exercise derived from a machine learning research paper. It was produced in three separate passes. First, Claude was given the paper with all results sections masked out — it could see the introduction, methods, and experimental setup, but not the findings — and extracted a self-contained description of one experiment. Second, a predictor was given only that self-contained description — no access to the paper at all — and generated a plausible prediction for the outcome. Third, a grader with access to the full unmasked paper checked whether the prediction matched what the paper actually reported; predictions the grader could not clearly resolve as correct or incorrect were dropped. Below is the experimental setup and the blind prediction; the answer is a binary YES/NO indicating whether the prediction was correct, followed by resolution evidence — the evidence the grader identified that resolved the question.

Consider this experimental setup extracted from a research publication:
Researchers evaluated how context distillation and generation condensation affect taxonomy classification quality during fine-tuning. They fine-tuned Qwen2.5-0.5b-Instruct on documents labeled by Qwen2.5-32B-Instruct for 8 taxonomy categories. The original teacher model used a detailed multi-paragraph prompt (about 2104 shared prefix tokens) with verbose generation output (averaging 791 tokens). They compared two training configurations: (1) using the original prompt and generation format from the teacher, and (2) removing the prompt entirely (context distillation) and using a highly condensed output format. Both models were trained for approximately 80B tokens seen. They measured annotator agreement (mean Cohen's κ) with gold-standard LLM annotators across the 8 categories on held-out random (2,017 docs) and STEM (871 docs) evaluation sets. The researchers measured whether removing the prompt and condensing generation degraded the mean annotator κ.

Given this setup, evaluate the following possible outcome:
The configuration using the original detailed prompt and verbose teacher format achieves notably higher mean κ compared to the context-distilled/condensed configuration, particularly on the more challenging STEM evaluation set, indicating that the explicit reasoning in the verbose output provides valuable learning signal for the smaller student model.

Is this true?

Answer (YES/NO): NO